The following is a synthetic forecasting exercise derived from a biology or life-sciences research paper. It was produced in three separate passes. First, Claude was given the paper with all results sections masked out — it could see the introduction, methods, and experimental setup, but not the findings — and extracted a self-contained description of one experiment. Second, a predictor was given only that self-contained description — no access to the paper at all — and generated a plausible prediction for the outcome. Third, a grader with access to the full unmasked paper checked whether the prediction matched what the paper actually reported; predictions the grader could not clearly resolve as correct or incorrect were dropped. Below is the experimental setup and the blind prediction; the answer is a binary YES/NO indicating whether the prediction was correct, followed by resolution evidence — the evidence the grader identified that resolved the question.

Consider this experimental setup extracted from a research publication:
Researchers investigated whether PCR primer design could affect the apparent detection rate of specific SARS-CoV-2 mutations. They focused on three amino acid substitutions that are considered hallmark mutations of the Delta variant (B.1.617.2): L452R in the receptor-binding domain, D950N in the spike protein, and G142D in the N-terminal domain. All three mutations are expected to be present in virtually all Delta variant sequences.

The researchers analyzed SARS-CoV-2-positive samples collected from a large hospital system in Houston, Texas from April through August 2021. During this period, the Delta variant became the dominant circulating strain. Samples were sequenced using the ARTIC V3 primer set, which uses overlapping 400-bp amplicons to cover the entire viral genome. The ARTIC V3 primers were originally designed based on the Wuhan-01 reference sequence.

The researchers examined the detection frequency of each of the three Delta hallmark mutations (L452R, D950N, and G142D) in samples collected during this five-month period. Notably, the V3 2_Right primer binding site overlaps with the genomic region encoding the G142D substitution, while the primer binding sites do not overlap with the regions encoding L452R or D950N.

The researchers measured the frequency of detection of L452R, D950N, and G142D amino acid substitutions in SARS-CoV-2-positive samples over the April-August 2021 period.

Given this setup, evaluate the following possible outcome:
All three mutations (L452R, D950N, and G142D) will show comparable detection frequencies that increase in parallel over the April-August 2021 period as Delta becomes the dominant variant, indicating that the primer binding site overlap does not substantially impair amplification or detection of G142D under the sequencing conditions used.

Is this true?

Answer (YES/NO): NO